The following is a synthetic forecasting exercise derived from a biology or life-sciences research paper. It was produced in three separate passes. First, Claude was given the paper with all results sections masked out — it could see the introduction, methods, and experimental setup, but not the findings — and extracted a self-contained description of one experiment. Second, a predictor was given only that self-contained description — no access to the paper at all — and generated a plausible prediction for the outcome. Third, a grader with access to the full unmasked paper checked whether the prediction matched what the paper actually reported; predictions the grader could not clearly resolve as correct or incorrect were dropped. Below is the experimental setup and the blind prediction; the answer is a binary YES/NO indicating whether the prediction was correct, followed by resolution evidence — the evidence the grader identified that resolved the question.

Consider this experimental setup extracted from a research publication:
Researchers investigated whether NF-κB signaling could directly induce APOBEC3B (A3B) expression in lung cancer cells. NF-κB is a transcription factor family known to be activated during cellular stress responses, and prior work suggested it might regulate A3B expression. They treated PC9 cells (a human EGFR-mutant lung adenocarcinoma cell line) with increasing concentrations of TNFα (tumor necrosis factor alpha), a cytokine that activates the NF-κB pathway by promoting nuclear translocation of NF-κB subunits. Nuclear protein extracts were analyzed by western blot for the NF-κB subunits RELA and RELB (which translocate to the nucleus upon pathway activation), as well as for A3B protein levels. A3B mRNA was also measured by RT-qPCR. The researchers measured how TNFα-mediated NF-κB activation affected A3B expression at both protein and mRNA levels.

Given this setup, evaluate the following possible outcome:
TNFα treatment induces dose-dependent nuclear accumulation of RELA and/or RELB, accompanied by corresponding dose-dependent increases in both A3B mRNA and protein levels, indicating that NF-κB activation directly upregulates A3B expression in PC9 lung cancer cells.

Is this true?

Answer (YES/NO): YES